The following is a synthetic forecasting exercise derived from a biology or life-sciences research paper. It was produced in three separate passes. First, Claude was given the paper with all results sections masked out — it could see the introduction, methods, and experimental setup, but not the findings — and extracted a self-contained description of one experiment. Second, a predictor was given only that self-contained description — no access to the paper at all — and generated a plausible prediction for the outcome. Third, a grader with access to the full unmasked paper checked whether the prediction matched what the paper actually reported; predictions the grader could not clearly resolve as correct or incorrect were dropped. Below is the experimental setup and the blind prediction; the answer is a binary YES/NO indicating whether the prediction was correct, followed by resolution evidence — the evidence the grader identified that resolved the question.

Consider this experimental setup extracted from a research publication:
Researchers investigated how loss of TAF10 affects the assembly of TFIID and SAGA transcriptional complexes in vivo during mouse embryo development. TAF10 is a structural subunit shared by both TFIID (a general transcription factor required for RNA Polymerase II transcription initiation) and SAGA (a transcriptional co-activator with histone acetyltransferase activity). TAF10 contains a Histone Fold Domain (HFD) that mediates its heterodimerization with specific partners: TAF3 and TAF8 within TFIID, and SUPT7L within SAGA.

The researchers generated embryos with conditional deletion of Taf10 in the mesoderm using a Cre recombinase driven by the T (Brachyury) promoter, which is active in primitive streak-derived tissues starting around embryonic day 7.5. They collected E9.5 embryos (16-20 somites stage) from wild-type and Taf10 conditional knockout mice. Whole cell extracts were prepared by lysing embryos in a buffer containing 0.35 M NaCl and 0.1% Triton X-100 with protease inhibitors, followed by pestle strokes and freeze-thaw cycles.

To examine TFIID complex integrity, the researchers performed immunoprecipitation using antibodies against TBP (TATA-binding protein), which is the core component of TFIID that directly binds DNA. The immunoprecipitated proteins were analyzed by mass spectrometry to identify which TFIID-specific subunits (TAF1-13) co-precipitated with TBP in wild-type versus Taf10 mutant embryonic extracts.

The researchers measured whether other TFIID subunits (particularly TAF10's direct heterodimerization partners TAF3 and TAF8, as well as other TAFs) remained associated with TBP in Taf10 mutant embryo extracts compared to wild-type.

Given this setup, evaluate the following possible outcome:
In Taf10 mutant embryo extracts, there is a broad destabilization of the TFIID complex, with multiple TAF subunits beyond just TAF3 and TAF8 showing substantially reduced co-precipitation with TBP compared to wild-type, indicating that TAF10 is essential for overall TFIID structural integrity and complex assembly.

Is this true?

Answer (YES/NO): YES